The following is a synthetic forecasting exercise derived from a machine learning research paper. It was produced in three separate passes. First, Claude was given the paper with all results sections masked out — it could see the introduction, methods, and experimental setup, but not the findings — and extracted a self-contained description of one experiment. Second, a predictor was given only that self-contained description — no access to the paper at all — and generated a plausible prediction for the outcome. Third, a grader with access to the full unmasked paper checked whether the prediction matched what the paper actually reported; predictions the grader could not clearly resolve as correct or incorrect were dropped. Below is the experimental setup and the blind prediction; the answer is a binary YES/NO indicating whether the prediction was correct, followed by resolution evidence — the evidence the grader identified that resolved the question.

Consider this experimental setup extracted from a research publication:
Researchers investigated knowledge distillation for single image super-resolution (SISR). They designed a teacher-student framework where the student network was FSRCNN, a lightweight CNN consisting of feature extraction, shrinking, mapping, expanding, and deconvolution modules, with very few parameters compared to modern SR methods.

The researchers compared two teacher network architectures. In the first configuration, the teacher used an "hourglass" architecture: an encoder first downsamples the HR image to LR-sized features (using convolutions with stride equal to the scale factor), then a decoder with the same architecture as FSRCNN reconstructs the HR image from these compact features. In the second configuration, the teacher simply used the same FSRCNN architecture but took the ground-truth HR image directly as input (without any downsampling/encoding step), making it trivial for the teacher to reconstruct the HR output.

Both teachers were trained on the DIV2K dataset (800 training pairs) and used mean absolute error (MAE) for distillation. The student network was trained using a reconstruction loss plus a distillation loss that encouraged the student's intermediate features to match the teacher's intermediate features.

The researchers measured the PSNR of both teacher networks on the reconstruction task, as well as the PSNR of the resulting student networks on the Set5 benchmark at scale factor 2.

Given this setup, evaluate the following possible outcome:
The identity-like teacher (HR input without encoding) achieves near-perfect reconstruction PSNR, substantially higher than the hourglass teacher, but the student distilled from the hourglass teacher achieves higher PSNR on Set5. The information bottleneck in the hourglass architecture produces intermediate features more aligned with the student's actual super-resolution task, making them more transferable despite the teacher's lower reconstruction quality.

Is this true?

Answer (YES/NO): YES